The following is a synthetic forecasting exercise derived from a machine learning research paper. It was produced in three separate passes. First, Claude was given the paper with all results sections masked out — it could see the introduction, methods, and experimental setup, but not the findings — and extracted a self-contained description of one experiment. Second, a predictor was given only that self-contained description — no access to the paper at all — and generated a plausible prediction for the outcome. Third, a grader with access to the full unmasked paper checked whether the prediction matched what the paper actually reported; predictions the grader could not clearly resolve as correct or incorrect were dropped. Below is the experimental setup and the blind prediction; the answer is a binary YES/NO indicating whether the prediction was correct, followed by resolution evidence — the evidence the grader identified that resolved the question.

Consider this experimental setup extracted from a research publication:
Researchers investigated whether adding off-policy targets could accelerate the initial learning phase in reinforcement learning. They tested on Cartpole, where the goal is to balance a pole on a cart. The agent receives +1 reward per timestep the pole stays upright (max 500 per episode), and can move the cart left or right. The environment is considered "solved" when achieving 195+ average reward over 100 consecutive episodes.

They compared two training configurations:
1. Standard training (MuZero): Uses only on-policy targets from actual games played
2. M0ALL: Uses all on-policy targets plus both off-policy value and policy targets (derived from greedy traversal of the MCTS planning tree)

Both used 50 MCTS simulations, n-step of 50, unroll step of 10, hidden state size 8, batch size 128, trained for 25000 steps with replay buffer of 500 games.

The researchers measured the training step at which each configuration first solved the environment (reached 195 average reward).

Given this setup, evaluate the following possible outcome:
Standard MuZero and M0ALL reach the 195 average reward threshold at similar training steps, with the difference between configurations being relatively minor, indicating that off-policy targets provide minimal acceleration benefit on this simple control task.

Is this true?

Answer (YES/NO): NO